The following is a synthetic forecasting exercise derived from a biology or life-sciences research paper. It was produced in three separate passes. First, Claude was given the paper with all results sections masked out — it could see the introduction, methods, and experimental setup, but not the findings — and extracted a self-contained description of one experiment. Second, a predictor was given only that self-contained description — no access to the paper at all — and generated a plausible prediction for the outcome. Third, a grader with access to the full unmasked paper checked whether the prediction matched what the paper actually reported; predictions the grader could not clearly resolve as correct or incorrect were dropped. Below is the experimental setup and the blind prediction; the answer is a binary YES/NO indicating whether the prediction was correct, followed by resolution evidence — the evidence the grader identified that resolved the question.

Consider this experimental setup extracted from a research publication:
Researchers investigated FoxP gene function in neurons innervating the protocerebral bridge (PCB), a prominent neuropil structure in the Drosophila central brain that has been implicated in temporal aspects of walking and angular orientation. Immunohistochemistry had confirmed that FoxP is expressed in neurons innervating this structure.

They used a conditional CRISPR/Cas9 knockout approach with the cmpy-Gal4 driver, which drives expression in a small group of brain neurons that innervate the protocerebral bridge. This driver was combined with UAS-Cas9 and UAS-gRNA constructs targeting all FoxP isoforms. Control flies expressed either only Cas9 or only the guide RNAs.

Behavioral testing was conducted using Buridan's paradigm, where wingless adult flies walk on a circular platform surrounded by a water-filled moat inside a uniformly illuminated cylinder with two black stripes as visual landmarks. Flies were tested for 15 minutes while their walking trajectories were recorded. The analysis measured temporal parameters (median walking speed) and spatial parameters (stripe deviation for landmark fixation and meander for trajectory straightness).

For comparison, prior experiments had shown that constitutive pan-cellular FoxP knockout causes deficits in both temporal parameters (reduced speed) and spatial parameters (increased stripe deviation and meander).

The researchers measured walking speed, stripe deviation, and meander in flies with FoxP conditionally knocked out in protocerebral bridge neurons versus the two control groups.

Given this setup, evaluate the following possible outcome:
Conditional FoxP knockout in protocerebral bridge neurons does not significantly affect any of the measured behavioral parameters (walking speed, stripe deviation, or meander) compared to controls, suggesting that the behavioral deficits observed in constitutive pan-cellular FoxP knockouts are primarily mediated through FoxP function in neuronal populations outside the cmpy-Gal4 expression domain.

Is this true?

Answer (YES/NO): NO